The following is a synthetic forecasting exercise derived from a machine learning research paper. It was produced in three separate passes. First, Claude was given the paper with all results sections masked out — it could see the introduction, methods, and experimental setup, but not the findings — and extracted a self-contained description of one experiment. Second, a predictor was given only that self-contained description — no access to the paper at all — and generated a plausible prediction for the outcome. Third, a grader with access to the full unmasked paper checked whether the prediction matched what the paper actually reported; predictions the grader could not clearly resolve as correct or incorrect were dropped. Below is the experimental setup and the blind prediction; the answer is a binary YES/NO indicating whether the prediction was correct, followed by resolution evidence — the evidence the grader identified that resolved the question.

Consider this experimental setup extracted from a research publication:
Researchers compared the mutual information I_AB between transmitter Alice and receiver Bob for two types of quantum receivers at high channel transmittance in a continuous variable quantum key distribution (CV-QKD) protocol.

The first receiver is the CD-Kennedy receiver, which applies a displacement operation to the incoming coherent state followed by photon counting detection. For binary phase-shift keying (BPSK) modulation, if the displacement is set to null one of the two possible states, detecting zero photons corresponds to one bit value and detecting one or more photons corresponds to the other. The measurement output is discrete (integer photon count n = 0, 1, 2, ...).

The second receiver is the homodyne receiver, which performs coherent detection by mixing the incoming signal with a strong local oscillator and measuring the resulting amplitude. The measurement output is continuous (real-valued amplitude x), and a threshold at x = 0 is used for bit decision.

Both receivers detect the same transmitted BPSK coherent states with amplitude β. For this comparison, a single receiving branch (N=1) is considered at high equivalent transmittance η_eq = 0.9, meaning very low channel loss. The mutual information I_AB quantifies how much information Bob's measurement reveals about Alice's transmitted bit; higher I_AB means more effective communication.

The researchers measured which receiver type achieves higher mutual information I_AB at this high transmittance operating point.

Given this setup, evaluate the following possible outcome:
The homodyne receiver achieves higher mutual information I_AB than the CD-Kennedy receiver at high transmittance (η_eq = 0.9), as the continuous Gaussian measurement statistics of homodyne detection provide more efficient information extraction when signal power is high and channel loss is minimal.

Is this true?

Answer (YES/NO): NO